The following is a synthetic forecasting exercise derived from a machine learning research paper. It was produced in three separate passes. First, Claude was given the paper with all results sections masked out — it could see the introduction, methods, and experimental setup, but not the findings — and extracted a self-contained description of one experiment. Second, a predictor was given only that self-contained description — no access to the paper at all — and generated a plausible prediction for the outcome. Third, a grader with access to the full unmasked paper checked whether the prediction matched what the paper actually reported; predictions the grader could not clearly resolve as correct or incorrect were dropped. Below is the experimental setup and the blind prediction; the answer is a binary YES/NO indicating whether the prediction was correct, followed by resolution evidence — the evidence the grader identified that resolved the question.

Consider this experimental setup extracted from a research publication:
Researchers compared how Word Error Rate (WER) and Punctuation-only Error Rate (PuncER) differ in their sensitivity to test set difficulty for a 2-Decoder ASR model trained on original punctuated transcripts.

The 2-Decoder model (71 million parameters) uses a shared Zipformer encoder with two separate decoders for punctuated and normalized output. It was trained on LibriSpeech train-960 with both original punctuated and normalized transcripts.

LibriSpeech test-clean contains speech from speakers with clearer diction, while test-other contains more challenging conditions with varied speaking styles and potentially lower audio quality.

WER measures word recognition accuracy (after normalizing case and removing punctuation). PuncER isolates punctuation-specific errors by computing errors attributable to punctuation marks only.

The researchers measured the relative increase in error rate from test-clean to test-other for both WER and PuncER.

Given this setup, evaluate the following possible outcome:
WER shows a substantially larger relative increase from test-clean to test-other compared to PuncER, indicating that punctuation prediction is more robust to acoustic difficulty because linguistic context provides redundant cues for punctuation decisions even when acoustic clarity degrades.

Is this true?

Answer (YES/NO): YES